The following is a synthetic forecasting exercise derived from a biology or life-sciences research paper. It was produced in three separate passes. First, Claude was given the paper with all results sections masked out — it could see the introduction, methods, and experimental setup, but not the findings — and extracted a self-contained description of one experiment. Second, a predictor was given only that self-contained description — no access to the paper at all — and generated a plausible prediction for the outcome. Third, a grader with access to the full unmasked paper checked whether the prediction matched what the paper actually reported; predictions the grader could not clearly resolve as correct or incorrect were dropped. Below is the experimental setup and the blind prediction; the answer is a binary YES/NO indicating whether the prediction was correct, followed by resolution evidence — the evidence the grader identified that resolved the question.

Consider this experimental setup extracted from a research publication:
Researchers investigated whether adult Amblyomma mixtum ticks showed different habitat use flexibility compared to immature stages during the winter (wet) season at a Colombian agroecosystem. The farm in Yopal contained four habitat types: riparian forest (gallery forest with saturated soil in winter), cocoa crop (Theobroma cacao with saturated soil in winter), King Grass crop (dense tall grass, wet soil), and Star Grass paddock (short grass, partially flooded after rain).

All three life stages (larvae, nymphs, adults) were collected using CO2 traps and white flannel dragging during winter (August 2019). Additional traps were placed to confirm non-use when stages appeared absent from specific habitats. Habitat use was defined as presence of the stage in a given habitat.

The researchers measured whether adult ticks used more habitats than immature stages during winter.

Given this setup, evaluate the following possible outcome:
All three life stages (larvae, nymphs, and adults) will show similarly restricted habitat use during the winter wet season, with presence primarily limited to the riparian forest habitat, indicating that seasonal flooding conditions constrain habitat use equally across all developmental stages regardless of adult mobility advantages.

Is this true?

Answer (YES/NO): NO